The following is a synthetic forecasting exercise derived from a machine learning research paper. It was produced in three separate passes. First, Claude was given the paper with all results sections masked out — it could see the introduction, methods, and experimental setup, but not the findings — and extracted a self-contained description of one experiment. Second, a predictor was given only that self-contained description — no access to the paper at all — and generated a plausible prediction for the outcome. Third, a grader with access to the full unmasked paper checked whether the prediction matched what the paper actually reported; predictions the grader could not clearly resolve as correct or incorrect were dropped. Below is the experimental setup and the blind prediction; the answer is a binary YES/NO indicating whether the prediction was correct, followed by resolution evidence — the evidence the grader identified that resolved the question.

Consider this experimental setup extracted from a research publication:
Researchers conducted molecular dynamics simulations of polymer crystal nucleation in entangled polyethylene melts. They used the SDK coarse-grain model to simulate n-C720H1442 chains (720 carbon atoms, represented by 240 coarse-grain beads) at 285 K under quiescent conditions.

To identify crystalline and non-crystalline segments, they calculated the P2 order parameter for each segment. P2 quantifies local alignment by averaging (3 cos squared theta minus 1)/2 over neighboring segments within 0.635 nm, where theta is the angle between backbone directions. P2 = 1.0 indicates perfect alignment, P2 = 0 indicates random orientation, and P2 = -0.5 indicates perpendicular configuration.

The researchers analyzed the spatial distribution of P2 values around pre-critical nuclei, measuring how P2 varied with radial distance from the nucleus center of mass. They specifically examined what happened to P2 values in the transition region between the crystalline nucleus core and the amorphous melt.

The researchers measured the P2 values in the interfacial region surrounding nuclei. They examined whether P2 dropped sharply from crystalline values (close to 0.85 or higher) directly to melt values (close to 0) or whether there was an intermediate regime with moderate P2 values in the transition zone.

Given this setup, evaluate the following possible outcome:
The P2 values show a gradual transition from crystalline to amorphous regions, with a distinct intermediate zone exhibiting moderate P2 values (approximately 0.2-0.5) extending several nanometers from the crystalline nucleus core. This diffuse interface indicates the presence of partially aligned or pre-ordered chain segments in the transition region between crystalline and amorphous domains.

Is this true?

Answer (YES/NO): YES